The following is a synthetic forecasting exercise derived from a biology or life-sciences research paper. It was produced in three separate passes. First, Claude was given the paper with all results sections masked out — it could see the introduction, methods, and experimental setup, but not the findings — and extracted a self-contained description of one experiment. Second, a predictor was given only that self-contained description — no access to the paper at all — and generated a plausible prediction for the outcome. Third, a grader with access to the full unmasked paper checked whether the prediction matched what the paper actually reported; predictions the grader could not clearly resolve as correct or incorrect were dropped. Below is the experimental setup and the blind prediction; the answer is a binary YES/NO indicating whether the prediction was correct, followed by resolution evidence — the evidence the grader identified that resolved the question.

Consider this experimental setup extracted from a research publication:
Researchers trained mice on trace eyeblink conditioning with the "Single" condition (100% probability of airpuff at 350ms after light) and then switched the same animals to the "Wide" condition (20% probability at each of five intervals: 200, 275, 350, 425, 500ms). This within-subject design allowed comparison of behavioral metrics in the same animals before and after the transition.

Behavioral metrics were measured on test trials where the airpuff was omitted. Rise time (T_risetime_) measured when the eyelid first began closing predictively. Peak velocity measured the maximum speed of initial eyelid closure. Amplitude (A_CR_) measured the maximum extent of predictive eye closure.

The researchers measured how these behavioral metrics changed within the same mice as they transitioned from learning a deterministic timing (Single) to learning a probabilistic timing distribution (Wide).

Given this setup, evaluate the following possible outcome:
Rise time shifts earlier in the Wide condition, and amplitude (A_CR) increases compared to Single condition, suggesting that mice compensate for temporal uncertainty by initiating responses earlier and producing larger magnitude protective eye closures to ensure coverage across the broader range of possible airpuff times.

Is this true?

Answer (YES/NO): YES